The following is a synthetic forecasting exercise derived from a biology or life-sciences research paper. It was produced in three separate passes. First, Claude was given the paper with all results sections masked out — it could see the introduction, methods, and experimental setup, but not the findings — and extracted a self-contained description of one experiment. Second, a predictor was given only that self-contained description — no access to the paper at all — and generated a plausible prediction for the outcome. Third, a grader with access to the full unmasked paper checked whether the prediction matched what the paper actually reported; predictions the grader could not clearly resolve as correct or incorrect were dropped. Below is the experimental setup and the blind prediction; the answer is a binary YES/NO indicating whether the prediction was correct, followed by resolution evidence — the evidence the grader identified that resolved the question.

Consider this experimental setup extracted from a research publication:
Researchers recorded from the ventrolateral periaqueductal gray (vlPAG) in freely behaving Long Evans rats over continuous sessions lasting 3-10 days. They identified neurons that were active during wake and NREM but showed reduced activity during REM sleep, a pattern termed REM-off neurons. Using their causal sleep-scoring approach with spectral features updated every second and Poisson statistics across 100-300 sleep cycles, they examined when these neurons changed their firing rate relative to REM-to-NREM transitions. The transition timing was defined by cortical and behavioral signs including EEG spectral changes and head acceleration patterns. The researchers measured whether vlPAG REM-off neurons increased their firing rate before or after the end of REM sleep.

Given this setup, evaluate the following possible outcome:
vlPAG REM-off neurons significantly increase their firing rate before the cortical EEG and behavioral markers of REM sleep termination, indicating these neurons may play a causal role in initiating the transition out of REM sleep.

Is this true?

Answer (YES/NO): YES